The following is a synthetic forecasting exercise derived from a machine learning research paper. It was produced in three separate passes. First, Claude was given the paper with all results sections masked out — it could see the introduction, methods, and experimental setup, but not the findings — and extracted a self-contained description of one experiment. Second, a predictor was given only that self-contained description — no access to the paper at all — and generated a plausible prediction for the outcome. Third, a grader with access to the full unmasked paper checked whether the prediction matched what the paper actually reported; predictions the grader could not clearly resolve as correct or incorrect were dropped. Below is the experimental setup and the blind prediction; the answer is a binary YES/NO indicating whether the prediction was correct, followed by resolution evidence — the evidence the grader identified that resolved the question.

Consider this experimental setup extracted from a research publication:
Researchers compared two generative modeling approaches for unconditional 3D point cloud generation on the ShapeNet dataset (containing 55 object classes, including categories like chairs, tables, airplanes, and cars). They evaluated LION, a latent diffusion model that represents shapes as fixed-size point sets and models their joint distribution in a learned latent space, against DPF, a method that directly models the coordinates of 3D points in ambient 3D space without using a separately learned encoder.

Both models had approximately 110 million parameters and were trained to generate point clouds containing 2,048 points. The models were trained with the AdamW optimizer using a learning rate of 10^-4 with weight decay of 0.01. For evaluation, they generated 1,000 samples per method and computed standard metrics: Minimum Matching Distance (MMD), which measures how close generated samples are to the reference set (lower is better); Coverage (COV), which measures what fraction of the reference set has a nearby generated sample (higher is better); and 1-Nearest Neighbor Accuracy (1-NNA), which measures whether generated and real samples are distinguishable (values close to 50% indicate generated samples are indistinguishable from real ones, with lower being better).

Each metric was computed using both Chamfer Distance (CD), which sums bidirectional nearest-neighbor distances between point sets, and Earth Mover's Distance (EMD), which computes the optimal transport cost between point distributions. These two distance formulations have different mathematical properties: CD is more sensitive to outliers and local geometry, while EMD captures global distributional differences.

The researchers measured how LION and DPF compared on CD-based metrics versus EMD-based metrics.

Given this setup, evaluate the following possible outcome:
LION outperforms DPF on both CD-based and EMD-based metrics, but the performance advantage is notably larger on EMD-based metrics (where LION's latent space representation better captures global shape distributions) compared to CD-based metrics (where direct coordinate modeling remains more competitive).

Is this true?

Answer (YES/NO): NO